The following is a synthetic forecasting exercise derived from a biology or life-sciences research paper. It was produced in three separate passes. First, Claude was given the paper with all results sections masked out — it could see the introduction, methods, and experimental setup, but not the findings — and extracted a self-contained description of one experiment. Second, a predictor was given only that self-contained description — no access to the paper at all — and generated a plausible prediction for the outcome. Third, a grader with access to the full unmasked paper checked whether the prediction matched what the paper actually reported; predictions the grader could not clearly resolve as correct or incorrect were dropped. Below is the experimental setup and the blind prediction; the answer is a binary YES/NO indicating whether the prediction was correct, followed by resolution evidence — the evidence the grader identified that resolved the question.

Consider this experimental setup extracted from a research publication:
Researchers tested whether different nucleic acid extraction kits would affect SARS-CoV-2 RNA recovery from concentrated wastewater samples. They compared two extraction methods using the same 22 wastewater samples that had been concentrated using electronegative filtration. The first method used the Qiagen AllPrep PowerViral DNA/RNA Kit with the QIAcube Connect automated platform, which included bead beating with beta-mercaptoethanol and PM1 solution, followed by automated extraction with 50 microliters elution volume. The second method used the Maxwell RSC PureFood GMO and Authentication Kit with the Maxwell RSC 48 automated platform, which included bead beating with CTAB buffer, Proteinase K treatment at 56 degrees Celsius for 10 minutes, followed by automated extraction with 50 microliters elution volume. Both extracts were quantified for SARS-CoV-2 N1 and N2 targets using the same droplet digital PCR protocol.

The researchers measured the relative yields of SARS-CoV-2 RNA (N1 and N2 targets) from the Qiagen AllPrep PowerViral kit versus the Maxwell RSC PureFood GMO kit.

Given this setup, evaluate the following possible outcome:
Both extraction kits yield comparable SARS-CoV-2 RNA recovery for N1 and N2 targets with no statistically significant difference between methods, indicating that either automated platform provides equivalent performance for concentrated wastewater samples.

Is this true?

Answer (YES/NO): NO